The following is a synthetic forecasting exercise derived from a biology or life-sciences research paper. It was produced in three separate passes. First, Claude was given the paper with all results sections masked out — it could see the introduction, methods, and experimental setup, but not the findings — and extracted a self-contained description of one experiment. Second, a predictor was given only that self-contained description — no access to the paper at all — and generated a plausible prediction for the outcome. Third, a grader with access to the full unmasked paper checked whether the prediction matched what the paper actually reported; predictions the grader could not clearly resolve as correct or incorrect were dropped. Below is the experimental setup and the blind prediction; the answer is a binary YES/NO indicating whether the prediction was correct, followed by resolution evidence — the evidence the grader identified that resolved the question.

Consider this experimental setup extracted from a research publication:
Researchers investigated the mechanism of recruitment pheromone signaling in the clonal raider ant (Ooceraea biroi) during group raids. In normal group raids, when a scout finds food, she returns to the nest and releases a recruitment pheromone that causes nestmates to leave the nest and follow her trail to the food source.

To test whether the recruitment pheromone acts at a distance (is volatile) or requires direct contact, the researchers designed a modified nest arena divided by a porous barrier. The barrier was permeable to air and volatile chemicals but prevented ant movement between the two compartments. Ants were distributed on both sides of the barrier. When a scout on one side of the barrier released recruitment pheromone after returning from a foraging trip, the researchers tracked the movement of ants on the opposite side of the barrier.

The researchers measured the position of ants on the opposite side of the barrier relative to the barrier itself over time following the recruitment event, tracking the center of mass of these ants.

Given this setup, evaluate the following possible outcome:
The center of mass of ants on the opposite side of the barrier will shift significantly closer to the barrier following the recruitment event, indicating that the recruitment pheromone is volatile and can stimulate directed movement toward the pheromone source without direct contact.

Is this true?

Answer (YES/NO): YES